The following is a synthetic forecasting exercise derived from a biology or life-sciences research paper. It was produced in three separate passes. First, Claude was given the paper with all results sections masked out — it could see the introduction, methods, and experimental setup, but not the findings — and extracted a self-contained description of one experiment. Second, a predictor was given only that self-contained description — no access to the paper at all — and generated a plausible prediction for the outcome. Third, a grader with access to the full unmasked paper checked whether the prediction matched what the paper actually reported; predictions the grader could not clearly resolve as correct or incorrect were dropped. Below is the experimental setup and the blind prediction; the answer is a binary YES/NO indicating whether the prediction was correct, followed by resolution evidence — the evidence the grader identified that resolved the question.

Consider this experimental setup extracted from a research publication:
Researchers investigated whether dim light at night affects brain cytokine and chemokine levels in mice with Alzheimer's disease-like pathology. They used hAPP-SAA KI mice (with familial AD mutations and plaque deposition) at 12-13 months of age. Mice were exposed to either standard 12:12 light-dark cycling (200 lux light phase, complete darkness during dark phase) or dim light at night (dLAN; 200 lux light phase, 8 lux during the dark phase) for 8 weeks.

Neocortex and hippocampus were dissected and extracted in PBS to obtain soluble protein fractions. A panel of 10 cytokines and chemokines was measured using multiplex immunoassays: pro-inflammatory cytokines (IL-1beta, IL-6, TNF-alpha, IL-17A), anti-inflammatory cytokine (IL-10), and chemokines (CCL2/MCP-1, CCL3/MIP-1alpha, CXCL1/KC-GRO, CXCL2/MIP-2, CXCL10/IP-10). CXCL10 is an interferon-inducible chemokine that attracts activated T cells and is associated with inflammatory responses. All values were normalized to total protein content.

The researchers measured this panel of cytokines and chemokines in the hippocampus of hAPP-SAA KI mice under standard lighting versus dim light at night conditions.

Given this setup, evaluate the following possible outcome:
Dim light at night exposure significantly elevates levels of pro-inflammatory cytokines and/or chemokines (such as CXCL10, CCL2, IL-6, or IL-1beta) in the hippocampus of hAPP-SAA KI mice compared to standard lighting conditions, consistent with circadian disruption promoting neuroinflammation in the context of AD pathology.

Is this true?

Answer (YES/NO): NO